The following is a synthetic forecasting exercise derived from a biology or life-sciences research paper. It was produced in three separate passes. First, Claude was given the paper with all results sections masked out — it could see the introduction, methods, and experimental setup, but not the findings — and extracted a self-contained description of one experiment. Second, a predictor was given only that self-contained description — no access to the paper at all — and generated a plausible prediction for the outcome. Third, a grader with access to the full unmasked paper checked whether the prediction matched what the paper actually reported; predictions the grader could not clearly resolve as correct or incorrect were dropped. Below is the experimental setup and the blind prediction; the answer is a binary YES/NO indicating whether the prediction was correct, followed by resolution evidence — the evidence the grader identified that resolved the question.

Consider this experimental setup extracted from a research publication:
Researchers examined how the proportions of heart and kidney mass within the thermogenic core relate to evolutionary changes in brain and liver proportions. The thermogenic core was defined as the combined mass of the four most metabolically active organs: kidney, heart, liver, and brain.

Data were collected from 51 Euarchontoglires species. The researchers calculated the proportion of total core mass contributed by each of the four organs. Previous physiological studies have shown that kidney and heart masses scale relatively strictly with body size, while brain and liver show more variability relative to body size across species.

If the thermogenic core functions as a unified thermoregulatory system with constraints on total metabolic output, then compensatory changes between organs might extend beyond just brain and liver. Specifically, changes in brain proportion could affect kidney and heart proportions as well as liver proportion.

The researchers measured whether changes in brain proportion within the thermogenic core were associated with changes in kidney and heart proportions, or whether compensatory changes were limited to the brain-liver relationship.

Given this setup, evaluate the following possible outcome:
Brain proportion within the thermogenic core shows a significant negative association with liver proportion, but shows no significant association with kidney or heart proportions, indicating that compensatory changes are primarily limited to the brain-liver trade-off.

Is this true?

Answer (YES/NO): YES